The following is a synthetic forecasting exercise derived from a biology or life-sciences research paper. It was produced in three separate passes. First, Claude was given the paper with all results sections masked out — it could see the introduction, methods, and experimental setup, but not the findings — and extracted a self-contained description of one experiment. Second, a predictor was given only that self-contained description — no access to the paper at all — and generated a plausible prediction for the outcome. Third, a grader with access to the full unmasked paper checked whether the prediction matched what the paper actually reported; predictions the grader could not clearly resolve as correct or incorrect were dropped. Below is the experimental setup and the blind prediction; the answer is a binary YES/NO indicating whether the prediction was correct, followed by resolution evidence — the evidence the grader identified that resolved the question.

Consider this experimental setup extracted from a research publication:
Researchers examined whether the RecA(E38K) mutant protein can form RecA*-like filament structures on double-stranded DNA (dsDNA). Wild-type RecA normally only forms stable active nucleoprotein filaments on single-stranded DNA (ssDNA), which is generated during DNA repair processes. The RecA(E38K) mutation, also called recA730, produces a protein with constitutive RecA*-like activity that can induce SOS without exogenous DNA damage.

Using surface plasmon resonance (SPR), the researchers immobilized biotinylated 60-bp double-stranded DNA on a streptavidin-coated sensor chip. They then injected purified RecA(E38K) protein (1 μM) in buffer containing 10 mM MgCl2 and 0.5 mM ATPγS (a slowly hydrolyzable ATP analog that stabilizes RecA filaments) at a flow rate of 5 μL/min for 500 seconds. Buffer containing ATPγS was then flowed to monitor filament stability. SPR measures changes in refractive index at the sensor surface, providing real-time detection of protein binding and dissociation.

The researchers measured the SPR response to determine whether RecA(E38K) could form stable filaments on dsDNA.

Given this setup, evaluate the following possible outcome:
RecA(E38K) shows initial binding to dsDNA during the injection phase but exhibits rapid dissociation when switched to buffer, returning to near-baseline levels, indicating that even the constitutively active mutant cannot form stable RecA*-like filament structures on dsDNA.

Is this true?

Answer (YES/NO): NO